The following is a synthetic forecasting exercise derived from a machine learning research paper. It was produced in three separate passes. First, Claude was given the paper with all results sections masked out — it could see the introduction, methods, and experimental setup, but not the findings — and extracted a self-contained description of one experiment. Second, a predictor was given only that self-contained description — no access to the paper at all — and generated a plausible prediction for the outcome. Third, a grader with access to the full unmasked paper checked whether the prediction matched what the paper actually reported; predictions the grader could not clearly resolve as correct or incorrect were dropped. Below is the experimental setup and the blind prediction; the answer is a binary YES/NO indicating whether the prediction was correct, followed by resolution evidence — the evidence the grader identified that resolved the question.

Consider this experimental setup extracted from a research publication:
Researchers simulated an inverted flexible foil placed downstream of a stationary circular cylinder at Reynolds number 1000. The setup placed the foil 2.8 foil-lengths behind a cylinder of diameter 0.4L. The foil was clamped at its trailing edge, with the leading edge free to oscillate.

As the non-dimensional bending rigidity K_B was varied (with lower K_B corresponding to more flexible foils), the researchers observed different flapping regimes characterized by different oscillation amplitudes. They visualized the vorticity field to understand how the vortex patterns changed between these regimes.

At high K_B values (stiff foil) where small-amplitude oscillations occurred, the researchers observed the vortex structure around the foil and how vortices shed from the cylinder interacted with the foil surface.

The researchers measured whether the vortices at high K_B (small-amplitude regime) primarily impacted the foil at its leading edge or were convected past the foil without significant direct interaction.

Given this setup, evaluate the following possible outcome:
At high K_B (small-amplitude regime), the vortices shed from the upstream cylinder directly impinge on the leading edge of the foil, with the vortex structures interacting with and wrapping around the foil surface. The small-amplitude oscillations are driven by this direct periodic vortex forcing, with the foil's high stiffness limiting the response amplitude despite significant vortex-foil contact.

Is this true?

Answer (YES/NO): YES